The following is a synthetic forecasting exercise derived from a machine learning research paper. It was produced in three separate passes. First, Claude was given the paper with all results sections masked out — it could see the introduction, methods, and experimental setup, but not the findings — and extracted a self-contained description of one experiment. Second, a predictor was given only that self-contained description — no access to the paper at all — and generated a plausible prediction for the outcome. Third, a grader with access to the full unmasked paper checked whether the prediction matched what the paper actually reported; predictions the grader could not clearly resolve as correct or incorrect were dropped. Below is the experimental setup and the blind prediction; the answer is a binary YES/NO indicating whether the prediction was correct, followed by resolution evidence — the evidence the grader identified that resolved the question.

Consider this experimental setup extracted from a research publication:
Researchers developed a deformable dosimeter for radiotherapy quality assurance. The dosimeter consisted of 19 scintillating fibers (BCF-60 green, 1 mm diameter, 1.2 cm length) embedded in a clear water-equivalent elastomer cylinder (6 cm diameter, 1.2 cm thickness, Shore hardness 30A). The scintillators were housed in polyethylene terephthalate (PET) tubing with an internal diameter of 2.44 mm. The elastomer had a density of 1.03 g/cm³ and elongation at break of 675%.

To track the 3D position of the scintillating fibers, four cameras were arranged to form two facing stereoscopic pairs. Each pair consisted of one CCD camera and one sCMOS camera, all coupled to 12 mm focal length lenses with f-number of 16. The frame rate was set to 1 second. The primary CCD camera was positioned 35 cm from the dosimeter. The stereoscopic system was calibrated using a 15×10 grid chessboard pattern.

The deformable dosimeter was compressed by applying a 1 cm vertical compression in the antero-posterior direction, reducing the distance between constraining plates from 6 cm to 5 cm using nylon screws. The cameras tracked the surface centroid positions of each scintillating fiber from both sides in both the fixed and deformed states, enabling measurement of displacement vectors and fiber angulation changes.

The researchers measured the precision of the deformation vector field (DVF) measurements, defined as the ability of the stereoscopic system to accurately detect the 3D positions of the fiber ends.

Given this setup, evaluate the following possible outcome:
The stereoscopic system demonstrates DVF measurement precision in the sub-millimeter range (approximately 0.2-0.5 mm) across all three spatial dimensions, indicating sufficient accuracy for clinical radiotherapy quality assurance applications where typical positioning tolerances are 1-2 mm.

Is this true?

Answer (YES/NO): YES